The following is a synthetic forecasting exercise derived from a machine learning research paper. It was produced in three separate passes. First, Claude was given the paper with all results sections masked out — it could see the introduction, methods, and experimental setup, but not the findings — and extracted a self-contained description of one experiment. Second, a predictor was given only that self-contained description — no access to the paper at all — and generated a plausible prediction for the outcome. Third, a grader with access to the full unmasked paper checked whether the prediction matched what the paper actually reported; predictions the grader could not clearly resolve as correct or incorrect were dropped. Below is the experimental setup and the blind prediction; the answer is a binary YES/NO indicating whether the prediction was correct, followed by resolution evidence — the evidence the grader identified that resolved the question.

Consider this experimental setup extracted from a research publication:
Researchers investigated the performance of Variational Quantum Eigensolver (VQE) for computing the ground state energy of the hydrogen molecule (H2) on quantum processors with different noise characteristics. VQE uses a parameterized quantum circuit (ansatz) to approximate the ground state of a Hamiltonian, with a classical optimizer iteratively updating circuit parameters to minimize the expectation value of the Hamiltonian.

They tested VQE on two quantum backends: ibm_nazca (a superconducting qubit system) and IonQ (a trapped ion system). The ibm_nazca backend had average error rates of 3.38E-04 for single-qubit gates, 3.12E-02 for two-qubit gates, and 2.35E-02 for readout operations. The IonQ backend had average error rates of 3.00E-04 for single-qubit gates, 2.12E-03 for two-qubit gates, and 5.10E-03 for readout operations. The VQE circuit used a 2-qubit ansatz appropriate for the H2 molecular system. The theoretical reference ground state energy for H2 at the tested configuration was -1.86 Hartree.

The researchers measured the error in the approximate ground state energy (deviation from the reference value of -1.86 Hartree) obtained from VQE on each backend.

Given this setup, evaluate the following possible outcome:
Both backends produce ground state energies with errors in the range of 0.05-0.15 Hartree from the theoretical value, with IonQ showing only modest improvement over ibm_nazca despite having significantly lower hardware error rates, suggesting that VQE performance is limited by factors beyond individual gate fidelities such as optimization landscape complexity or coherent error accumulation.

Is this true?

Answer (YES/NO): NO